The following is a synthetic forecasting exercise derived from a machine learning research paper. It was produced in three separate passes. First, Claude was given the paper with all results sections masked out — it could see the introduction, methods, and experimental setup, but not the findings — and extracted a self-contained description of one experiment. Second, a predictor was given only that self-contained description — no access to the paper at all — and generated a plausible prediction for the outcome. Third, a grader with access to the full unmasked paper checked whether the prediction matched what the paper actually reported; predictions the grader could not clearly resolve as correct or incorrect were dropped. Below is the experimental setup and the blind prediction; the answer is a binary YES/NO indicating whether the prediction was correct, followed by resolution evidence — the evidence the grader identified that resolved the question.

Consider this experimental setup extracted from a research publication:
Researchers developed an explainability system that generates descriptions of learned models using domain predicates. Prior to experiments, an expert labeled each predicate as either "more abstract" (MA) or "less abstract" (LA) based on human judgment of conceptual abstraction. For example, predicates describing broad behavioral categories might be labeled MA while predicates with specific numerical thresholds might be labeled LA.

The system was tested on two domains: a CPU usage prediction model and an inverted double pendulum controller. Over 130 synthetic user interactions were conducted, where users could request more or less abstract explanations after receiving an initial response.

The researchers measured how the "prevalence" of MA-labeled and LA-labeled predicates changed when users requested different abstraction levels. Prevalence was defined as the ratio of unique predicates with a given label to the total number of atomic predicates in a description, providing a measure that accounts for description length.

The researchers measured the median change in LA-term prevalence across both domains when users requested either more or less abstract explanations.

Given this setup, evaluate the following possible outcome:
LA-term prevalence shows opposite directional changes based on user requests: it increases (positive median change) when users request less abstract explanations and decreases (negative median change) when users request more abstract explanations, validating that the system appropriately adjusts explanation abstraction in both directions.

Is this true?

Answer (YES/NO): NO